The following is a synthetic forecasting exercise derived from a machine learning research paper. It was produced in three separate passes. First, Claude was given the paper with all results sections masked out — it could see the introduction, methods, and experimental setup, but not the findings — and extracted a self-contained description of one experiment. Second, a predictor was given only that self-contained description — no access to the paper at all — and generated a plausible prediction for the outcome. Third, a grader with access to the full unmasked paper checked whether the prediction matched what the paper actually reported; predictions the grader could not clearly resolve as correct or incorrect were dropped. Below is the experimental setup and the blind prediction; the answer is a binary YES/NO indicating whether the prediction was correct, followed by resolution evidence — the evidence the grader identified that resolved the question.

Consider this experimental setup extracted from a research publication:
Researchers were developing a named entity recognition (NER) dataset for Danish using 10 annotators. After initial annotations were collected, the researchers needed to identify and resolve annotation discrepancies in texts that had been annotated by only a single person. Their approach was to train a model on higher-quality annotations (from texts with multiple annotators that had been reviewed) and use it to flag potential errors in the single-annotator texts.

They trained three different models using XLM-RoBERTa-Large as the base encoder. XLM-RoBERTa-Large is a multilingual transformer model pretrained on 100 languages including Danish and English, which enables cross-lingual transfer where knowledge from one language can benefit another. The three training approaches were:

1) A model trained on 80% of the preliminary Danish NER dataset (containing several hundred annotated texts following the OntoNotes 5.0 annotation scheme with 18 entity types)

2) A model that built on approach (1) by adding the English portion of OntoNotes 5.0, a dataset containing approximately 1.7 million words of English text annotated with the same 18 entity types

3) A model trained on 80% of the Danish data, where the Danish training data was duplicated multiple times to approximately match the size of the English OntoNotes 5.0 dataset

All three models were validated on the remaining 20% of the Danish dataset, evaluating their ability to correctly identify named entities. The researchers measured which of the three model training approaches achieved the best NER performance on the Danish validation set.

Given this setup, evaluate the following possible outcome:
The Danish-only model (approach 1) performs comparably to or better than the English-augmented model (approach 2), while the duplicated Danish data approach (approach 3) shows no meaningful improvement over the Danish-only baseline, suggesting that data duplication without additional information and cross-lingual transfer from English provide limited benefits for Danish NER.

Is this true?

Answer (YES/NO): NO